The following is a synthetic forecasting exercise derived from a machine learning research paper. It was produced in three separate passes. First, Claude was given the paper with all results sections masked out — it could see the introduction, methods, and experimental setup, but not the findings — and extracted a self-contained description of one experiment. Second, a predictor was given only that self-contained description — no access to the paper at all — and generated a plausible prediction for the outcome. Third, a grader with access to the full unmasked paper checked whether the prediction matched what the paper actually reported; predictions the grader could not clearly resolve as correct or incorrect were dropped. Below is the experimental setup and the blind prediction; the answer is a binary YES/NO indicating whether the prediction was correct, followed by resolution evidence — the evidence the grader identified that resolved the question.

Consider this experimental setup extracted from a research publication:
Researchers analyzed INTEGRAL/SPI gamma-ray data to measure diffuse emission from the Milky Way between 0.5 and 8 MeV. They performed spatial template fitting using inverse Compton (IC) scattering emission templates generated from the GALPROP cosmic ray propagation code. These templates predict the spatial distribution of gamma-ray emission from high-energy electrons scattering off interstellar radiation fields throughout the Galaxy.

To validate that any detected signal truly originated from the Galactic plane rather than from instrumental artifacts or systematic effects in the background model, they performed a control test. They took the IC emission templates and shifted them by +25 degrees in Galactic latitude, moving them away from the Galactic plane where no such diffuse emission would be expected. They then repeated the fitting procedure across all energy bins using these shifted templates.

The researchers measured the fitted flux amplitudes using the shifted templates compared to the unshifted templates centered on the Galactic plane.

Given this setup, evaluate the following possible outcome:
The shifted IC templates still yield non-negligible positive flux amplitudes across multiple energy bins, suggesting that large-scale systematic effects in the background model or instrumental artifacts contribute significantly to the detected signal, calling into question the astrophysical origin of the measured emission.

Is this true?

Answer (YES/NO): NO